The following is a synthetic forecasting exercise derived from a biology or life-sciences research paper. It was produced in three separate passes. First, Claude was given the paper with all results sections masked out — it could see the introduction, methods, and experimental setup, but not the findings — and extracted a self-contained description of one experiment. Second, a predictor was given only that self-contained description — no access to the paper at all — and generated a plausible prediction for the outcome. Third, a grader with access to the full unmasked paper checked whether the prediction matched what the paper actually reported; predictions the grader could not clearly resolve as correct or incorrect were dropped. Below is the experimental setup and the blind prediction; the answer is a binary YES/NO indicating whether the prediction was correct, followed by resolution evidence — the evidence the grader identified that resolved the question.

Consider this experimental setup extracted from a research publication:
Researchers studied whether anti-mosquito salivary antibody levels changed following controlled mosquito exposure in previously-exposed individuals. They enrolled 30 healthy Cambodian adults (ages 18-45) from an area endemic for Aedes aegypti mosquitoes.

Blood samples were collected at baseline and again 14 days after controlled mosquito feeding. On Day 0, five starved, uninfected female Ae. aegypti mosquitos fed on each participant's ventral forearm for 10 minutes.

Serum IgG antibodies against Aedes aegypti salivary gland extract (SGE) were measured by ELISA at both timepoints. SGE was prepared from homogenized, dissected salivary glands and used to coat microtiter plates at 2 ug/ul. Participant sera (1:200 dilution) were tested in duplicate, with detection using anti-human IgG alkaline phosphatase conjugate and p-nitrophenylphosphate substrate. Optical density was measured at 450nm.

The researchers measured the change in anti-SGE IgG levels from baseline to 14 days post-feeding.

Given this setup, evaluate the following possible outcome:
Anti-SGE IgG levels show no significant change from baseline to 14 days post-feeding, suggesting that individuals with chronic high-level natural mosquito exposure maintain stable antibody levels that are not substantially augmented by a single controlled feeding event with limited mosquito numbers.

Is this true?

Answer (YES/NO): YES